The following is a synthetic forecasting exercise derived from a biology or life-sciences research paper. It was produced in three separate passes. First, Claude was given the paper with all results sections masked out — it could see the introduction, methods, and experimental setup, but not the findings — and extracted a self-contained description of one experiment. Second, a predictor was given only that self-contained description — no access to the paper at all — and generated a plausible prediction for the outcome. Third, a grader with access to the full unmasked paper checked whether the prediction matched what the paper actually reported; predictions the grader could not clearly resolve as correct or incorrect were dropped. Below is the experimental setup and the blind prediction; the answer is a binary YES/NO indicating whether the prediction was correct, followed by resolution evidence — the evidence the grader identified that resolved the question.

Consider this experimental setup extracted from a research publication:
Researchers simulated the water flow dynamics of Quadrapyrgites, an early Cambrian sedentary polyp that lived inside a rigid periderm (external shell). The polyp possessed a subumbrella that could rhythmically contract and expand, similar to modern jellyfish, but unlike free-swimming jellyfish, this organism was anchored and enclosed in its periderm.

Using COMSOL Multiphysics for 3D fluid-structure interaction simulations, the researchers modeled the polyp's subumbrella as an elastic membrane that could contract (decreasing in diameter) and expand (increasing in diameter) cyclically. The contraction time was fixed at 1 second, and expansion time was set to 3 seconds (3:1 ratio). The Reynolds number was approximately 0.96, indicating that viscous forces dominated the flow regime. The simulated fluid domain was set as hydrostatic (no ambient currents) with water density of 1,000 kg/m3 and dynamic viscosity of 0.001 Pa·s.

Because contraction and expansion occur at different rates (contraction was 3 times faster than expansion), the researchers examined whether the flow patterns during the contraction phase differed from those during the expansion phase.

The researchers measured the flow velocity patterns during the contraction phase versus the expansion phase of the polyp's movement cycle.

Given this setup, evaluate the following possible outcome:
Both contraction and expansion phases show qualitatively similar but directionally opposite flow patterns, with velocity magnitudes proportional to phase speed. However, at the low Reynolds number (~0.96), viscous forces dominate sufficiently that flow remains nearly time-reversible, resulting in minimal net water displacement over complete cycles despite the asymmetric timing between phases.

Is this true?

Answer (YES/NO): NO